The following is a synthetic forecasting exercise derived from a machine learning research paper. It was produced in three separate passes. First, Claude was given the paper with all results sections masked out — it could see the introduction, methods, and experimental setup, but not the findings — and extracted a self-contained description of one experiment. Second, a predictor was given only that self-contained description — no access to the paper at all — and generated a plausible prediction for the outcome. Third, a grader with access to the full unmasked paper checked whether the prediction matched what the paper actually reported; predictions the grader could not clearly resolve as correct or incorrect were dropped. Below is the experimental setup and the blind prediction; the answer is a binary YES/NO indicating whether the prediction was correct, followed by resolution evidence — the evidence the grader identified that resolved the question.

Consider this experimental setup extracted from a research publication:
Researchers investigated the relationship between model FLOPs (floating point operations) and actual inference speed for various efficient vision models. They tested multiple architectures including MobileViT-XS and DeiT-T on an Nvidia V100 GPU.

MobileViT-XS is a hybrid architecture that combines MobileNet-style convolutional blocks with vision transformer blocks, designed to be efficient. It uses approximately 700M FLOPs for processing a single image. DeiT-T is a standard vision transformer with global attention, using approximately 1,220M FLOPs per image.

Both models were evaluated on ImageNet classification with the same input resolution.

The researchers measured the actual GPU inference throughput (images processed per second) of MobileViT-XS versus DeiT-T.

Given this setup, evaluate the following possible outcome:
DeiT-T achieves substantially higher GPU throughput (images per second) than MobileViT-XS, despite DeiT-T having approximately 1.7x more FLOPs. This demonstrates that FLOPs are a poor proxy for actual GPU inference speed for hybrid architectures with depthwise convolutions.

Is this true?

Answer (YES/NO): YES